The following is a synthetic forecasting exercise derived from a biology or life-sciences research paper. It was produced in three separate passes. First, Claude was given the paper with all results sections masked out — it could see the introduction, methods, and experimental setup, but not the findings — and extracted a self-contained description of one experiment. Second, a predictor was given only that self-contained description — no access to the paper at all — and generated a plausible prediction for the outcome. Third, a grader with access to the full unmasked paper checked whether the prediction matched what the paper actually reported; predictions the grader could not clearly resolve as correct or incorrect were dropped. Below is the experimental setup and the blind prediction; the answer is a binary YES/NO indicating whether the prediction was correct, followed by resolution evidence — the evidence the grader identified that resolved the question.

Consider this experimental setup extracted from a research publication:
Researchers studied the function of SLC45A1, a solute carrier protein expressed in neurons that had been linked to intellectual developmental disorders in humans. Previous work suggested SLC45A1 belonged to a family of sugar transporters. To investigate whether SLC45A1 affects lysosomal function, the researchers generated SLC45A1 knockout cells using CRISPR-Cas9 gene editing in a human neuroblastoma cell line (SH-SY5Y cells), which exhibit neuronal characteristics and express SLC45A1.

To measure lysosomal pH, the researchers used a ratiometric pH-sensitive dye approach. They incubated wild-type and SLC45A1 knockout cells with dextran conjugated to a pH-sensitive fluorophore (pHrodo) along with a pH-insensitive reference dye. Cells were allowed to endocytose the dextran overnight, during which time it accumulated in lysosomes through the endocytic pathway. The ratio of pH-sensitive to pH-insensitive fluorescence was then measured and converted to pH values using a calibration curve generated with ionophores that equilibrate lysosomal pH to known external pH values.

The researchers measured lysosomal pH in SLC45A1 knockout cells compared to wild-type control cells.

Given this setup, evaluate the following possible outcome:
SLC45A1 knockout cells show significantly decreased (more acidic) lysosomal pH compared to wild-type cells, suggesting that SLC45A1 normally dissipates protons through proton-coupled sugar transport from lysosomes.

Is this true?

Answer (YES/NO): NO